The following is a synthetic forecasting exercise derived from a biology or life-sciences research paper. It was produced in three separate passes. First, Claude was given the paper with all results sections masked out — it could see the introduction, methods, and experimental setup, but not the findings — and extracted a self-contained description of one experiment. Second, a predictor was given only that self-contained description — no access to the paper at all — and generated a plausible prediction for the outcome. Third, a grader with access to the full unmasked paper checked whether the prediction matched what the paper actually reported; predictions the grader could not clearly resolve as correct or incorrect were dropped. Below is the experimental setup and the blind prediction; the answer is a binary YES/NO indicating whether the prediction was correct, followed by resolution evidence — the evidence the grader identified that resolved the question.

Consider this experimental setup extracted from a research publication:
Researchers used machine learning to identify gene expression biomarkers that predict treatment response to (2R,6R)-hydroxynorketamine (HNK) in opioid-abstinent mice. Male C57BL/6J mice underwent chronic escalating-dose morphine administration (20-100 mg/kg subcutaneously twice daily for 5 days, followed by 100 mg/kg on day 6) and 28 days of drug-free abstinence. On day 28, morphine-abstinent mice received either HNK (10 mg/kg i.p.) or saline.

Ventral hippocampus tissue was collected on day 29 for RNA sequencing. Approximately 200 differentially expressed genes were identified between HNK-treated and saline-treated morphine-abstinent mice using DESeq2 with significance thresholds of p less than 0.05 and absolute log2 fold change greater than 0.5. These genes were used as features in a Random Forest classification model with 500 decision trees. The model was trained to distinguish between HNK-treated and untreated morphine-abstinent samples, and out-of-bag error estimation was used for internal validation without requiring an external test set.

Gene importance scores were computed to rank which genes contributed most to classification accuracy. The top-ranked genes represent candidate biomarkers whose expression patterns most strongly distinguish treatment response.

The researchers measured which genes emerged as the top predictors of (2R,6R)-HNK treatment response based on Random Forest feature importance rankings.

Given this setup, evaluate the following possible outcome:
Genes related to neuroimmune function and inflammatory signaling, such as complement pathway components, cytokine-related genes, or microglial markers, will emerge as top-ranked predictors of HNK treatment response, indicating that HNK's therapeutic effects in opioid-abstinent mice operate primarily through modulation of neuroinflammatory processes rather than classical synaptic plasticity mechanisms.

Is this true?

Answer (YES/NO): NO